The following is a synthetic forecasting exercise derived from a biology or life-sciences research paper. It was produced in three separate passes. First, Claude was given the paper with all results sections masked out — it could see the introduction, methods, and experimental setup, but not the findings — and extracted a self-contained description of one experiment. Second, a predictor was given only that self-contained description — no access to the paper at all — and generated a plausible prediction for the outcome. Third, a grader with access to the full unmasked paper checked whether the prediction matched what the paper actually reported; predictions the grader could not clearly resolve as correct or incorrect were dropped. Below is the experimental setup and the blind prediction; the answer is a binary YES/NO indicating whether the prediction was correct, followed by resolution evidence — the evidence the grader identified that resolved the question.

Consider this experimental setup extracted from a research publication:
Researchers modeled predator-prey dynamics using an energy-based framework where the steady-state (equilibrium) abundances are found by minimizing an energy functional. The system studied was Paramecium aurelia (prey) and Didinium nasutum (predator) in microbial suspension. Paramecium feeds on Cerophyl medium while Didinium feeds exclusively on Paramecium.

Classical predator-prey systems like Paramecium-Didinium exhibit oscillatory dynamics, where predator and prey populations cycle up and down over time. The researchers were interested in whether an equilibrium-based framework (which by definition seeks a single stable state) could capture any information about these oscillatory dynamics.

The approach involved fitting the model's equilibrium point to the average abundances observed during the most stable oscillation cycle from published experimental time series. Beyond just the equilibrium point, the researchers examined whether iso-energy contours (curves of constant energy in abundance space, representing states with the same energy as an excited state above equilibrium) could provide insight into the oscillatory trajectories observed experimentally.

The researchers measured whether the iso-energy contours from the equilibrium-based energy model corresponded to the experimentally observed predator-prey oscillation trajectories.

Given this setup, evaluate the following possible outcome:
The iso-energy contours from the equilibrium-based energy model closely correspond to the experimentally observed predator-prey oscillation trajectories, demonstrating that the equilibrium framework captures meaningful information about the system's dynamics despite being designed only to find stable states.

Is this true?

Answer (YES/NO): YES